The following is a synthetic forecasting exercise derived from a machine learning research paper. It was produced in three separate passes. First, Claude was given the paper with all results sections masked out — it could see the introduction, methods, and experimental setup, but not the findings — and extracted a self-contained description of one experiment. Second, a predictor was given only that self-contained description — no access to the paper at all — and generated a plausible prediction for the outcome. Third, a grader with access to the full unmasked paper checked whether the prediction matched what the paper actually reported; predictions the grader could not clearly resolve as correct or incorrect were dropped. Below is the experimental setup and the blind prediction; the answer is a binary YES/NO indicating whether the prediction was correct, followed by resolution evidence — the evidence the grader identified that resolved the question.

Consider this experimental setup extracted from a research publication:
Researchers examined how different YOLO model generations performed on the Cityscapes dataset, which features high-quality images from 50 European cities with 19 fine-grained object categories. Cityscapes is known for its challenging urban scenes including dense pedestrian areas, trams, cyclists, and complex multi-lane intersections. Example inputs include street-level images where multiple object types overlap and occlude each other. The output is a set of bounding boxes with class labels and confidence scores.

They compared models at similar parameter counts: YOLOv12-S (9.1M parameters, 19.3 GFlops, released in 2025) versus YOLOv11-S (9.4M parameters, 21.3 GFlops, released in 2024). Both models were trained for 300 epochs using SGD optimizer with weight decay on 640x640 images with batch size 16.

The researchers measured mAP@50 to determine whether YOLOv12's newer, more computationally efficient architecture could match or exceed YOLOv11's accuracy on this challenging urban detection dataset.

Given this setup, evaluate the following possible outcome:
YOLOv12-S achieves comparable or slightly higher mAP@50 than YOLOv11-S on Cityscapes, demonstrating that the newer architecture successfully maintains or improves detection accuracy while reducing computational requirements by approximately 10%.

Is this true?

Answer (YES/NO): YES